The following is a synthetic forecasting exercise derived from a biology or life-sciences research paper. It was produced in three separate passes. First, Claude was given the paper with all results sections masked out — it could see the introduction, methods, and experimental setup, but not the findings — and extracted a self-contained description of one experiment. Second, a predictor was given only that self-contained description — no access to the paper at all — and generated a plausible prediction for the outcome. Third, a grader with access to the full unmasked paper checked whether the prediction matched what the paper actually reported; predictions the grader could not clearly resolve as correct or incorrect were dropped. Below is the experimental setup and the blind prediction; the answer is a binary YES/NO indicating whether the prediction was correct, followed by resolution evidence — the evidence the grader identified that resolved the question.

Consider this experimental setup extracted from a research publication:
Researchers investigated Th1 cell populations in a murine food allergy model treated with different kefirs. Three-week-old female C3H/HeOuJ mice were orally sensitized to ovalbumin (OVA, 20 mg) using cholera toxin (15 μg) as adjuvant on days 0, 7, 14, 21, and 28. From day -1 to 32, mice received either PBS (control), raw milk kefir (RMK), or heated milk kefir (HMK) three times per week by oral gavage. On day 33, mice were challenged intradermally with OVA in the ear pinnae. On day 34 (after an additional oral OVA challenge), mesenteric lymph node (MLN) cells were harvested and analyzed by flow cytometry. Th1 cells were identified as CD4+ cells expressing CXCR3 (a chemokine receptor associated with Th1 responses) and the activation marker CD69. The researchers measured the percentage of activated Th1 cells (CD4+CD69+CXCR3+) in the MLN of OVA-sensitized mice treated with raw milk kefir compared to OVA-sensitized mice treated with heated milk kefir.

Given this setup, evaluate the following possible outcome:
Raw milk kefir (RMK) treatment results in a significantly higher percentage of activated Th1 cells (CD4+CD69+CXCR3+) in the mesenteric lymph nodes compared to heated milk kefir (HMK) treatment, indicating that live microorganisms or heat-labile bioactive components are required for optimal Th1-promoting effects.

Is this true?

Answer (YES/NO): YES